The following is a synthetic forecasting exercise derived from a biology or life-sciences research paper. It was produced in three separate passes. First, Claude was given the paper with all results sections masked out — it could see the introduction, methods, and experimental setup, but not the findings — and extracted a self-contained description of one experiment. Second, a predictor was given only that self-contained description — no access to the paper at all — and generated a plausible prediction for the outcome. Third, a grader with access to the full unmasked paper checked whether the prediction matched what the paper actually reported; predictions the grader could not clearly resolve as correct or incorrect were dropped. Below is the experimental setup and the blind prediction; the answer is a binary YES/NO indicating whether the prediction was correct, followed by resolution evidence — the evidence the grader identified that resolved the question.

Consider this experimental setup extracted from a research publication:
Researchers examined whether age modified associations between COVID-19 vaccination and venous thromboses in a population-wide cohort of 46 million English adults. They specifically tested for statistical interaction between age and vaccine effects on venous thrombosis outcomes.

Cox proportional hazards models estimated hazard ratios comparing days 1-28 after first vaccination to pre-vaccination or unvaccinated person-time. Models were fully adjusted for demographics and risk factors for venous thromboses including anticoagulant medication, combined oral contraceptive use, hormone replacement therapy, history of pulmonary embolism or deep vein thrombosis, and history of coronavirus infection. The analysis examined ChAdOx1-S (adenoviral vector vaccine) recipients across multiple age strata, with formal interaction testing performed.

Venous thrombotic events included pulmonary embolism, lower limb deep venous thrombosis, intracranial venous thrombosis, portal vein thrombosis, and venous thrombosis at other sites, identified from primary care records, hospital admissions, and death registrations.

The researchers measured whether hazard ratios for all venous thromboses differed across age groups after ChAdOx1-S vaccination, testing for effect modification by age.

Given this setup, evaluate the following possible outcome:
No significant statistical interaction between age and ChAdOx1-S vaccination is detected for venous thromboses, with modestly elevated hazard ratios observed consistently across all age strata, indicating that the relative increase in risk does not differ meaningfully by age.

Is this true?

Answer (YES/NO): NO